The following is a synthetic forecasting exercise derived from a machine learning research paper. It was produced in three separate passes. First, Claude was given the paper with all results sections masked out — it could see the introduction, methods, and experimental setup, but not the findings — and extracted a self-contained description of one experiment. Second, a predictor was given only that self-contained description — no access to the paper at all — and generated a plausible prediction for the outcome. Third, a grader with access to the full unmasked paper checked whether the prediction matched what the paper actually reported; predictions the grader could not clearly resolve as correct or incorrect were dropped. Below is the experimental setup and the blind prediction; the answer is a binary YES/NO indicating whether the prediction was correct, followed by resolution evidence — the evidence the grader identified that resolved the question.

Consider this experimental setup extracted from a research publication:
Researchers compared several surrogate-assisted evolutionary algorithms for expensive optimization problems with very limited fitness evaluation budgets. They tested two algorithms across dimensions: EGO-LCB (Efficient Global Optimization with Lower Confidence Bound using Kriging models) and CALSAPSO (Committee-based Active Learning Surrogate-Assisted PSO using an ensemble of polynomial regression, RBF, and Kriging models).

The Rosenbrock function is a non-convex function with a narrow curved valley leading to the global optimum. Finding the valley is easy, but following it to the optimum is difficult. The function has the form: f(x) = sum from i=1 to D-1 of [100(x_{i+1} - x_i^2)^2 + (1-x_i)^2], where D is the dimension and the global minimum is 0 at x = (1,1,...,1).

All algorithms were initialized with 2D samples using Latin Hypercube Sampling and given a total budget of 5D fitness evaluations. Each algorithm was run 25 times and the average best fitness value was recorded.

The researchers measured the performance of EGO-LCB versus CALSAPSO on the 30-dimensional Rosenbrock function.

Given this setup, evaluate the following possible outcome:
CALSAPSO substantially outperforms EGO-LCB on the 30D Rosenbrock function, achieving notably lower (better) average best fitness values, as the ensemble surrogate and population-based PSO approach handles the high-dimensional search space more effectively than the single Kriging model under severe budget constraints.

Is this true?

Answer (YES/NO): YES